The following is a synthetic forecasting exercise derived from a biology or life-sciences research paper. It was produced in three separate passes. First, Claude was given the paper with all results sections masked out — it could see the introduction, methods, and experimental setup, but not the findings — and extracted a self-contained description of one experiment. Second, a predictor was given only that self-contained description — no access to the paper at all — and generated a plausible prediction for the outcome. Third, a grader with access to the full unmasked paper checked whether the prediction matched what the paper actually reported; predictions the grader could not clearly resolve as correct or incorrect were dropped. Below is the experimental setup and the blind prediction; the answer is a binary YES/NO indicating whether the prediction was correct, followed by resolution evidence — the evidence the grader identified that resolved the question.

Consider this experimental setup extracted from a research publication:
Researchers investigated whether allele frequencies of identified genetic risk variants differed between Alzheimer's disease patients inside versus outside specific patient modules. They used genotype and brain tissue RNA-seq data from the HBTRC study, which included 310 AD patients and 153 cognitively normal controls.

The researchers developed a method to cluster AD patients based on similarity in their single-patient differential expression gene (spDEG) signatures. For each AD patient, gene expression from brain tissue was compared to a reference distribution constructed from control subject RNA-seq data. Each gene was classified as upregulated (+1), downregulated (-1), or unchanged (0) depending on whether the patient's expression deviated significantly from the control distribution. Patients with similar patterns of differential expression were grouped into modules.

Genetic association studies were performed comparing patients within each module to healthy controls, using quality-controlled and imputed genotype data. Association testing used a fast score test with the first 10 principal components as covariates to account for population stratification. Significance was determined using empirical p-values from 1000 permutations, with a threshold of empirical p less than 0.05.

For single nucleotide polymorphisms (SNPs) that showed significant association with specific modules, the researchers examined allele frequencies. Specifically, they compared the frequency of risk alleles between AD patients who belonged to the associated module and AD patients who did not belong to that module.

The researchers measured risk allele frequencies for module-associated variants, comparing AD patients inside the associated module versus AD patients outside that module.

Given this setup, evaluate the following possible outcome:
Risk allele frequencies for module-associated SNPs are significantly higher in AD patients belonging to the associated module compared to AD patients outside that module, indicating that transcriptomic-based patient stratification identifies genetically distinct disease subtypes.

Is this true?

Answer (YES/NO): YES